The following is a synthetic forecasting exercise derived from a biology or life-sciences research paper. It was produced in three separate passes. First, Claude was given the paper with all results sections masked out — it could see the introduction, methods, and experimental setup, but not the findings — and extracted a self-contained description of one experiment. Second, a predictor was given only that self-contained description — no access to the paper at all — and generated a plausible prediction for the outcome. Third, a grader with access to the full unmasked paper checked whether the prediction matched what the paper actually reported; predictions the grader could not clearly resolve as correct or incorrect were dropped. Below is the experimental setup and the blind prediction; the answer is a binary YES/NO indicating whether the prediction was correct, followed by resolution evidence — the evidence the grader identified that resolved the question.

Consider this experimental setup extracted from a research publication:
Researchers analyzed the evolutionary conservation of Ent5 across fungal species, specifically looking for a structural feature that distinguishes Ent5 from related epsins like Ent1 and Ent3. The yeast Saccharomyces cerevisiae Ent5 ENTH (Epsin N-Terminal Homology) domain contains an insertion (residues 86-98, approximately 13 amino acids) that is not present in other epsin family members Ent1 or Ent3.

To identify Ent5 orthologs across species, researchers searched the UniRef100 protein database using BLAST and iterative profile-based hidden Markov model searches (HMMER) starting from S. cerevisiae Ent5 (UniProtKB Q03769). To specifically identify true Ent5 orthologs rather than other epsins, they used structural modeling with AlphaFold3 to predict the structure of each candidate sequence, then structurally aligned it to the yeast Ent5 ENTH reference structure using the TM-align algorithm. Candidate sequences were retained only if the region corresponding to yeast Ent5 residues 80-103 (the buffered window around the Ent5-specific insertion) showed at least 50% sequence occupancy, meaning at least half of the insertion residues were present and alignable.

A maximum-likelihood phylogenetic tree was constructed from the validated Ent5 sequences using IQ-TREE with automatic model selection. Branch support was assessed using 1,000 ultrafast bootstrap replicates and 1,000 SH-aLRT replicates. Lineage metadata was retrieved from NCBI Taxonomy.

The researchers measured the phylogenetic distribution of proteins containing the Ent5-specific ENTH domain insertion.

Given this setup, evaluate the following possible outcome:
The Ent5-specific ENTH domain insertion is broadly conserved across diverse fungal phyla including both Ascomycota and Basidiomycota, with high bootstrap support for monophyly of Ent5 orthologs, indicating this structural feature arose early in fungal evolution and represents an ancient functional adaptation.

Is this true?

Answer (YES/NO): NO